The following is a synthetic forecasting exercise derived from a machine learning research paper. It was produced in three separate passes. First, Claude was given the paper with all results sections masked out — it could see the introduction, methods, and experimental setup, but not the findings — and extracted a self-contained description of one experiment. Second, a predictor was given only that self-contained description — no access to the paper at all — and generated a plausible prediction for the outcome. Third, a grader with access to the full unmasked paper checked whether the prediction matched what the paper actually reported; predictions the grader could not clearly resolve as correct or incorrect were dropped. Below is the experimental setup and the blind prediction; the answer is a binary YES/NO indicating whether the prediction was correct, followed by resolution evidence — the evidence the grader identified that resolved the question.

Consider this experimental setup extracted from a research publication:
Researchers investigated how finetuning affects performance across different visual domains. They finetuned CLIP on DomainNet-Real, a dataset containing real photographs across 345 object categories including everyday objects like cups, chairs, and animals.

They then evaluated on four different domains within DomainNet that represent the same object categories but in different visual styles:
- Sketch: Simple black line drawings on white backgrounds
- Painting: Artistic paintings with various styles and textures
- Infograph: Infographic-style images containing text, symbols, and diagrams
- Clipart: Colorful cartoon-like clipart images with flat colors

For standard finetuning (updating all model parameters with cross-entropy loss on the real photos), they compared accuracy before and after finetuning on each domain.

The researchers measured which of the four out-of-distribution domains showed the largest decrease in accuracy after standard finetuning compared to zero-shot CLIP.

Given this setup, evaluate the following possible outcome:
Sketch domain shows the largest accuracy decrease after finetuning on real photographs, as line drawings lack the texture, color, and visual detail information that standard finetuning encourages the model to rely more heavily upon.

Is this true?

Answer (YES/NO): YES